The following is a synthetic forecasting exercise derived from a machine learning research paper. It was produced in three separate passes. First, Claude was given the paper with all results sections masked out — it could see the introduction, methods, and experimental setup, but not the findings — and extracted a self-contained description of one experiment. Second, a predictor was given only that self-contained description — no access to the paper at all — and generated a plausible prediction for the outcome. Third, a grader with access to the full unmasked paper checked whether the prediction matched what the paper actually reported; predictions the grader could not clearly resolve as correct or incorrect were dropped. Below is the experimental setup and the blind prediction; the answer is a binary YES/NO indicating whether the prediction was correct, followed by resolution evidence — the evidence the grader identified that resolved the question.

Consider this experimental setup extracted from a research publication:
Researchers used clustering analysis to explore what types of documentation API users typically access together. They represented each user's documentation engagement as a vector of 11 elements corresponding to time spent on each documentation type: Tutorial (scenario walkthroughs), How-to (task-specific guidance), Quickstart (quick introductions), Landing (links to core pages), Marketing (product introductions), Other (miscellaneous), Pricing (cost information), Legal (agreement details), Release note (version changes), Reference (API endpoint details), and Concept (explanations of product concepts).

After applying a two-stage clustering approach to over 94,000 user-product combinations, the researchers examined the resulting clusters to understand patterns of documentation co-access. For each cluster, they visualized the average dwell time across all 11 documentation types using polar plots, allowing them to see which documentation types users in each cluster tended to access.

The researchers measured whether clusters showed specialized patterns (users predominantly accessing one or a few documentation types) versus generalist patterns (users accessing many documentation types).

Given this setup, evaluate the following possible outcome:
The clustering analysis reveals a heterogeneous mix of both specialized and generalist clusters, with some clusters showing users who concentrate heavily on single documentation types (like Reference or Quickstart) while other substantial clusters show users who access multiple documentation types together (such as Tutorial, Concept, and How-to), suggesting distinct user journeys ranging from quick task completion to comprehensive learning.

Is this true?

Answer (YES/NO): YES